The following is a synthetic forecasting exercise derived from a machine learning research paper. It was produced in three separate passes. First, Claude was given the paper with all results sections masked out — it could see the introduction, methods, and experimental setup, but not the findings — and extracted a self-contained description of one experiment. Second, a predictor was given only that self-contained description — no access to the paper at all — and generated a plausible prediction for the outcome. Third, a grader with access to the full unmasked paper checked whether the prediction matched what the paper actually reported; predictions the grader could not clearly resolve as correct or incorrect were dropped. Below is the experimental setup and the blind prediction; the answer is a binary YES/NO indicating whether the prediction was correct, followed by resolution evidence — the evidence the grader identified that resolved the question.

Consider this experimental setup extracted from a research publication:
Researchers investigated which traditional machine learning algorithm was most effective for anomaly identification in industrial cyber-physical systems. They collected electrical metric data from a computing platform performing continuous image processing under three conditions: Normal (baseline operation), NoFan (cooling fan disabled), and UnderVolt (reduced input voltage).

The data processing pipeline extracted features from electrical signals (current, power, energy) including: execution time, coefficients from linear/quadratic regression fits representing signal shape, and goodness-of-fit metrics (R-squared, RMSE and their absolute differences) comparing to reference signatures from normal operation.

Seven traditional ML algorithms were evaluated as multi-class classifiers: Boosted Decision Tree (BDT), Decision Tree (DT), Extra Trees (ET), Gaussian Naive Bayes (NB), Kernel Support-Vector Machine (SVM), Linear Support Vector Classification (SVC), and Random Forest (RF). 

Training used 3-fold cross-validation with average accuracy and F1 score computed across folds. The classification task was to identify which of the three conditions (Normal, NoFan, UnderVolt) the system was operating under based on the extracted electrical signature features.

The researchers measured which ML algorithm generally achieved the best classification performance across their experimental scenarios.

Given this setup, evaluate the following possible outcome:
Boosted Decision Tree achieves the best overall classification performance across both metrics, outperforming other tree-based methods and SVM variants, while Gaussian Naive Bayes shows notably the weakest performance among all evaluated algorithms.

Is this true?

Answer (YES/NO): NO